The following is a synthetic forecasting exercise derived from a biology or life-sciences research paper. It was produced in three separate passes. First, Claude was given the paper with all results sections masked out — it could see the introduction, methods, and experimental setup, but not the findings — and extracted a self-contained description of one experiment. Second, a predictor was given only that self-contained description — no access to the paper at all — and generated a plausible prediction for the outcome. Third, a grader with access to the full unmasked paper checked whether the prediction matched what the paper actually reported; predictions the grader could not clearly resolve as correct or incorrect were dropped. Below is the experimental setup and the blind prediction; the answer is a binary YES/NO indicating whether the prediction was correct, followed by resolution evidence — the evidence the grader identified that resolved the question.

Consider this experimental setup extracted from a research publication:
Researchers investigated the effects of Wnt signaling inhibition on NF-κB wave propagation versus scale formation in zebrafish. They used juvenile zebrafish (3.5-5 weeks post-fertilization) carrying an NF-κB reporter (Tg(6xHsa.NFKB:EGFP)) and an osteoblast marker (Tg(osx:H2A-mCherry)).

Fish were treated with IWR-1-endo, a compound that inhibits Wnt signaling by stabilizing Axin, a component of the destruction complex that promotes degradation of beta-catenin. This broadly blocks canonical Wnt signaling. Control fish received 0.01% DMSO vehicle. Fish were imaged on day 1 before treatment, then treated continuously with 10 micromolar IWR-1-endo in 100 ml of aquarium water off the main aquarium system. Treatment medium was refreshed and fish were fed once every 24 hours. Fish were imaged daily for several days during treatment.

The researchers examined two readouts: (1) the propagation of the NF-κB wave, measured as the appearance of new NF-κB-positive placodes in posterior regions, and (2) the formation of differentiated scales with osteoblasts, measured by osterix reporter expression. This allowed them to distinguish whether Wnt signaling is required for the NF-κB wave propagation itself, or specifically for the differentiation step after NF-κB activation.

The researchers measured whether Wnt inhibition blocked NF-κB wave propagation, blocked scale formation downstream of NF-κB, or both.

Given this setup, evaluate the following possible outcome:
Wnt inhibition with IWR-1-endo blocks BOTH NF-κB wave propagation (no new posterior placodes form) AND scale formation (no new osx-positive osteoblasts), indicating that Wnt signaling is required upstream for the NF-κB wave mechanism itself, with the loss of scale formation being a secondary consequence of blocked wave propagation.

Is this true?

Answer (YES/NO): YES